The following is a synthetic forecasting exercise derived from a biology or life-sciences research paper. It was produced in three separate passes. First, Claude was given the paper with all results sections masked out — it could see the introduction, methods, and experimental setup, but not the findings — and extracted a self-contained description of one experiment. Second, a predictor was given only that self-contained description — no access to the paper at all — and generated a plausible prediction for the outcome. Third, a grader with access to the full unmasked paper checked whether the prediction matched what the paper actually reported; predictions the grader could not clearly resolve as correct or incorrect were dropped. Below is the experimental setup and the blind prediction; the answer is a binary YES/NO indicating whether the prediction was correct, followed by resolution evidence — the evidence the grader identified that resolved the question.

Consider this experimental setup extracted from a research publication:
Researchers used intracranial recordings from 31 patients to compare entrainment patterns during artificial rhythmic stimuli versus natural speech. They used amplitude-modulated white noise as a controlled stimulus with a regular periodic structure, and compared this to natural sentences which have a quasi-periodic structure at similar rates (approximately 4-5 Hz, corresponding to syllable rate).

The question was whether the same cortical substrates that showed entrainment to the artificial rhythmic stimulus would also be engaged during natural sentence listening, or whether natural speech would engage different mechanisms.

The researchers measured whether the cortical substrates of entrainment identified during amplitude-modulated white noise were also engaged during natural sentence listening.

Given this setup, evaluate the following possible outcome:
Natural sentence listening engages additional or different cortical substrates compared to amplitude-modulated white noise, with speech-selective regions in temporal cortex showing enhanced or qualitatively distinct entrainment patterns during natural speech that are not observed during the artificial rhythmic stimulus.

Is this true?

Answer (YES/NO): YES